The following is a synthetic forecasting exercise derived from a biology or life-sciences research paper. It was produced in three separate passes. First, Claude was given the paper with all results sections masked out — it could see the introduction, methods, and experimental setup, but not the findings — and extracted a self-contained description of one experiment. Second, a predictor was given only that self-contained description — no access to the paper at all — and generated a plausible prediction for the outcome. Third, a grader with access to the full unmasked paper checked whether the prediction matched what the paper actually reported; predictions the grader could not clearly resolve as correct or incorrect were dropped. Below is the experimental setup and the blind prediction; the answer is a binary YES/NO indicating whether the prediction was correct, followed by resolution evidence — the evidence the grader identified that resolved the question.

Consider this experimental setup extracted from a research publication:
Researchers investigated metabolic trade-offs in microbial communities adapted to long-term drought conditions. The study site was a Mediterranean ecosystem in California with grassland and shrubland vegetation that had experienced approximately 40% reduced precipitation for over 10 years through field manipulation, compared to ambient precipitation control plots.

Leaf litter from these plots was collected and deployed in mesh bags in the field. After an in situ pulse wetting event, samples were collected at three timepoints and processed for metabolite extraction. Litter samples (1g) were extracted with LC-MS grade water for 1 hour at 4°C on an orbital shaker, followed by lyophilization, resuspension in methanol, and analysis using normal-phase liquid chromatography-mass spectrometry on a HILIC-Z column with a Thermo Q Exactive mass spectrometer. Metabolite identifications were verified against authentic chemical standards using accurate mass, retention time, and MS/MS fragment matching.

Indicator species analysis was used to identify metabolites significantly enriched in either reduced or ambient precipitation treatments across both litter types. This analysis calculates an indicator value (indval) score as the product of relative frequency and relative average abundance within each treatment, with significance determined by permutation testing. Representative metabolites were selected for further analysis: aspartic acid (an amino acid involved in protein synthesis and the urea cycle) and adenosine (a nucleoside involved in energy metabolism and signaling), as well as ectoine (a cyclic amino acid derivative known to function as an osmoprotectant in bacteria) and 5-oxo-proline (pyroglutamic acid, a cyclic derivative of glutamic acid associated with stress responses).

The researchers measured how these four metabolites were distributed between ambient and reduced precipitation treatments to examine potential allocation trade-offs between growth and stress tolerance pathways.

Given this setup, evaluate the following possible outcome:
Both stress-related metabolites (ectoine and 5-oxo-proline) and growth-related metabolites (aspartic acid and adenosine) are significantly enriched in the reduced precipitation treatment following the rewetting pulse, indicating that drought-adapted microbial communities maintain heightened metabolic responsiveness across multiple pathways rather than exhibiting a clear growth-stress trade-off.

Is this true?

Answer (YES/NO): NO